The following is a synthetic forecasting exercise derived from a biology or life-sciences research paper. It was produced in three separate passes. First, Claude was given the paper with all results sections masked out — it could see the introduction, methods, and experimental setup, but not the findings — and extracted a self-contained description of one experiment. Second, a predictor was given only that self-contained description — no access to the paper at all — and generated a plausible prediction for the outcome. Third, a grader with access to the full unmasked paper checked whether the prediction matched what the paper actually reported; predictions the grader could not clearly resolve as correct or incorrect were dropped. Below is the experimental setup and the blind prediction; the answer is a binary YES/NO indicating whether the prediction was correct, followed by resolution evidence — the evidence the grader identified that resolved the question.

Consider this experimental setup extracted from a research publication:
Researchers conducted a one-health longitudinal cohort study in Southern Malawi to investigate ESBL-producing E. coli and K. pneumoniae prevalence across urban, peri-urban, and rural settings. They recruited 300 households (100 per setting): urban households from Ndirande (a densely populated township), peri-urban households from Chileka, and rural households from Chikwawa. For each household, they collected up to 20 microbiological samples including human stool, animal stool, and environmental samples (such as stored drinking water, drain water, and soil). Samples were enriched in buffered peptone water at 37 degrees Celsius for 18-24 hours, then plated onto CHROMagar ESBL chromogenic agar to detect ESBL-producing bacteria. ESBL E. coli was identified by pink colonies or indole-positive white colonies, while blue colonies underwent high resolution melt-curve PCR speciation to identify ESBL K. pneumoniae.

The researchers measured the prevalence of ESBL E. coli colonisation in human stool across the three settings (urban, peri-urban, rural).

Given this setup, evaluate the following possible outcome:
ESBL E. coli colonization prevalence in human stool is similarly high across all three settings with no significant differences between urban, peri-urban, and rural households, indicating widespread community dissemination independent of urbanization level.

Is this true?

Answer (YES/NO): NO